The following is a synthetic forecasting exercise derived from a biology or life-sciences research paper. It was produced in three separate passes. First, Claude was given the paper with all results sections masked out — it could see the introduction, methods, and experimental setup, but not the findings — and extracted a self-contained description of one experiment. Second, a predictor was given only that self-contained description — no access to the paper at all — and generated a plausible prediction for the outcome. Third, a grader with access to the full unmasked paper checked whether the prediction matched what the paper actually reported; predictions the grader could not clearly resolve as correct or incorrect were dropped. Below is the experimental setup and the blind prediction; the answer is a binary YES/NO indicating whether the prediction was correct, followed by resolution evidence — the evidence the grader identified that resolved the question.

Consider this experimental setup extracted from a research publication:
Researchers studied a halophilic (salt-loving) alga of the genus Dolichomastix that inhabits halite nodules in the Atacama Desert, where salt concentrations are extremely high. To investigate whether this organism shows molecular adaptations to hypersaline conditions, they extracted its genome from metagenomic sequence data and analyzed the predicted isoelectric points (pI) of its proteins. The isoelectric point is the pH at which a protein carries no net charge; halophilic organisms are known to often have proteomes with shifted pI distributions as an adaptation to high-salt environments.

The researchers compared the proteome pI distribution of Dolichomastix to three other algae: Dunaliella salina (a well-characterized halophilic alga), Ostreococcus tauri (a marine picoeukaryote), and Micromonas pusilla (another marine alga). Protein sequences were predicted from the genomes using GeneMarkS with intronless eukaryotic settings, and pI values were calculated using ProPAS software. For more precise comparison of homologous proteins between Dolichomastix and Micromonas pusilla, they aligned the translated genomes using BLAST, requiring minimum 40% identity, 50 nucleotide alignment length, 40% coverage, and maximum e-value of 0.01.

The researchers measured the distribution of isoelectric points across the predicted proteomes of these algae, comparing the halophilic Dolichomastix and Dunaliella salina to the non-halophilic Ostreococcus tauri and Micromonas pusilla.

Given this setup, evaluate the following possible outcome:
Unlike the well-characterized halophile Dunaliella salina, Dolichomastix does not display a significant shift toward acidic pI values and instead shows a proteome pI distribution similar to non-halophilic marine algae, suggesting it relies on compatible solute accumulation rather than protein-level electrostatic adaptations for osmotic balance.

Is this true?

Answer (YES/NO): NO